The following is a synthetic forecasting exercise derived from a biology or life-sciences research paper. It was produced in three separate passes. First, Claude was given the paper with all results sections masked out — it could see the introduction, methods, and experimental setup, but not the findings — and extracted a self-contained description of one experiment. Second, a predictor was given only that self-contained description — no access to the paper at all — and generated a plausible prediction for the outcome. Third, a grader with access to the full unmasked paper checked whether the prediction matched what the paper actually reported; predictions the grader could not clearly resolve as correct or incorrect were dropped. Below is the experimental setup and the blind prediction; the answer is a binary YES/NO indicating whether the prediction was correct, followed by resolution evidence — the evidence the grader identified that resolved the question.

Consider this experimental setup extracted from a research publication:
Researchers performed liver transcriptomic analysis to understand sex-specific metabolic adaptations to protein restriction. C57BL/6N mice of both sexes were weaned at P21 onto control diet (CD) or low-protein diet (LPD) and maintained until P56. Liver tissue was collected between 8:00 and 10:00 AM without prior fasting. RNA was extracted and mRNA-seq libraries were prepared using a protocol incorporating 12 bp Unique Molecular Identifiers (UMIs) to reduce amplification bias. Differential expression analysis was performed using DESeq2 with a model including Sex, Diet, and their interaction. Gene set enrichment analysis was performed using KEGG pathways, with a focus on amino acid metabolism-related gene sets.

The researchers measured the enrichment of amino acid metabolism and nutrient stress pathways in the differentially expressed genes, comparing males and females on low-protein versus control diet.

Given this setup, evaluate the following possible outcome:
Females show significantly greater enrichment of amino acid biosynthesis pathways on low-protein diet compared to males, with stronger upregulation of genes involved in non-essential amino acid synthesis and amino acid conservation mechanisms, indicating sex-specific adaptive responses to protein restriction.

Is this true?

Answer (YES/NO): NO